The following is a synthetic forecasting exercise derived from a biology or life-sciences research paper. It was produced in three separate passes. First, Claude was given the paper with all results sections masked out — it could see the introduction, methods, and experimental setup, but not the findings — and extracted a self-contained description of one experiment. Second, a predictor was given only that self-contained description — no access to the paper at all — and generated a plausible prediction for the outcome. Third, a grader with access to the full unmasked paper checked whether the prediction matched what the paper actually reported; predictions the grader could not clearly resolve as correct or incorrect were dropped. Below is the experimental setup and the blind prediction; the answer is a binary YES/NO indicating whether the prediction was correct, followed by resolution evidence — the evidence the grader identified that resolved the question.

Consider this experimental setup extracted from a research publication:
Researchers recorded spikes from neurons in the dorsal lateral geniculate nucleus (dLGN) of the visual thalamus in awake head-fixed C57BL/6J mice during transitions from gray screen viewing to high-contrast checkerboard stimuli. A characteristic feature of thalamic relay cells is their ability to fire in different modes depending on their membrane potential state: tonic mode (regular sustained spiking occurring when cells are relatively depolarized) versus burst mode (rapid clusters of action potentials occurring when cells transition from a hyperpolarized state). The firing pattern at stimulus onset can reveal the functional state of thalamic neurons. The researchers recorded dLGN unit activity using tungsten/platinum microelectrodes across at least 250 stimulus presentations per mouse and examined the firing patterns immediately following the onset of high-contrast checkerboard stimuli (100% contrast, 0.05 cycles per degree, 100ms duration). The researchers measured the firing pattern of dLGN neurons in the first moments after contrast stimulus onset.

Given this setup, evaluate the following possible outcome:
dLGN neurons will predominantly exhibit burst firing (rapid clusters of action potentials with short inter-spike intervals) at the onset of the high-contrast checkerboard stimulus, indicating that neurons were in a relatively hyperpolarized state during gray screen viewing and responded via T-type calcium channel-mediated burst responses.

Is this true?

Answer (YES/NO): YES